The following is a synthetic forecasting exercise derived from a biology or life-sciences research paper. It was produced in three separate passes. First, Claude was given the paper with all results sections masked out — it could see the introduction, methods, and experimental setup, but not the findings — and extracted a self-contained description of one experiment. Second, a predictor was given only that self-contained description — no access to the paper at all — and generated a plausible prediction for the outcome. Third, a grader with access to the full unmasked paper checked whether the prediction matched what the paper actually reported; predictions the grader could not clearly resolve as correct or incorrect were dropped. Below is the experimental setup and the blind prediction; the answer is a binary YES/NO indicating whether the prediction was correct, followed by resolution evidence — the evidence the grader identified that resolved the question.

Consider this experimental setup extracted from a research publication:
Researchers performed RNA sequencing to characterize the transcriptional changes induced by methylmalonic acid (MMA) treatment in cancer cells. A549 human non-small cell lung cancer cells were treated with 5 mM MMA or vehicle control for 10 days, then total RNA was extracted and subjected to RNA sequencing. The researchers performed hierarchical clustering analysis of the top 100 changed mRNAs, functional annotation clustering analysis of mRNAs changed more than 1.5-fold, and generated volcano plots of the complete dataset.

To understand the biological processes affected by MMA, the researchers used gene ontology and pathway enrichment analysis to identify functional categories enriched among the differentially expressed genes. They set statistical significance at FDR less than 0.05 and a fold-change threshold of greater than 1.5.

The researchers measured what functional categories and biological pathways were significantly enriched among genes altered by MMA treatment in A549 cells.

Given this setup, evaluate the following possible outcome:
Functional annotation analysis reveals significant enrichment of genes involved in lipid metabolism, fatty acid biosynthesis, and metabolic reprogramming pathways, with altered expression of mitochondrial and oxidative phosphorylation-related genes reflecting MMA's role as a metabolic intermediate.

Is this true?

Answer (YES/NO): NO